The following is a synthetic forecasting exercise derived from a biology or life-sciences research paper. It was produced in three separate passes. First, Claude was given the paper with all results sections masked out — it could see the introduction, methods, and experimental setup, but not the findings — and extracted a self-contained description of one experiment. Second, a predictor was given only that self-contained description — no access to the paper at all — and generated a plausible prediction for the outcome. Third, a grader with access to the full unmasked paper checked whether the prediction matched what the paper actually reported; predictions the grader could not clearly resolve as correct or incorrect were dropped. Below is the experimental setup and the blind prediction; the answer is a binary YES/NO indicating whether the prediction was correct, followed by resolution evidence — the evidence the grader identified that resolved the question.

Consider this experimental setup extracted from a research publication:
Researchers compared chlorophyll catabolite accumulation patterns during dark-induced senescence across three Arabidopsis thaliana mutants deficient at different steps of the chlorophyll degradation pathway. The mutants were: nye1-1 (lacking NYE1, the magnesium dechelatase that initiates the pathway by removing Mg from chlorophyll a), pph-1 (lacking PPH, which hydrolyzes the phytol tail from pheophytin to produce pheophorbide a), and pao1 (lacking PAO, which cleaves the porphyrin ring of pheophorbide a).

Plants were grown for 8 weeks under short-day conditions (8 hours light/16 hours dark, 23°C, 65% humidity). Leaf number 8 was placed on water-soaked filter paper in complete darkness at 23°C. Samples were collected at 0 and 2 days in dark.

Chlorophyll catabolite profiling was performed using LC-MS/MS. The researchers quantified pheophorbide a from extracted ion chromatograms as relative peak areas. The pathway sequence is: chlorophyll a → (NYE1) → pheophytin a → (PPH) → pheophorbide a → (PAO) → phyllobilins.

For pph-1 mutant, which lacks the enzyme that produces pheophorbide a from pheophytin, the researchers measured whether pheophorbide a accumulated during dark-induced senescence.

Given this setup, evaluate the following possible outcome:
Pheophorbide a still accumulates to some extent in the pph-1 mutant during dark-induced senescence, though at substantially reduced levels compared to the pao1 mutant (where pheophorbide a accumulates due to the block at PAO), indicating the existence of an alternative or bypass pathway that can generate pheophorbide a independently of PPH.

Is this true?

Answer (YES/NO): NO